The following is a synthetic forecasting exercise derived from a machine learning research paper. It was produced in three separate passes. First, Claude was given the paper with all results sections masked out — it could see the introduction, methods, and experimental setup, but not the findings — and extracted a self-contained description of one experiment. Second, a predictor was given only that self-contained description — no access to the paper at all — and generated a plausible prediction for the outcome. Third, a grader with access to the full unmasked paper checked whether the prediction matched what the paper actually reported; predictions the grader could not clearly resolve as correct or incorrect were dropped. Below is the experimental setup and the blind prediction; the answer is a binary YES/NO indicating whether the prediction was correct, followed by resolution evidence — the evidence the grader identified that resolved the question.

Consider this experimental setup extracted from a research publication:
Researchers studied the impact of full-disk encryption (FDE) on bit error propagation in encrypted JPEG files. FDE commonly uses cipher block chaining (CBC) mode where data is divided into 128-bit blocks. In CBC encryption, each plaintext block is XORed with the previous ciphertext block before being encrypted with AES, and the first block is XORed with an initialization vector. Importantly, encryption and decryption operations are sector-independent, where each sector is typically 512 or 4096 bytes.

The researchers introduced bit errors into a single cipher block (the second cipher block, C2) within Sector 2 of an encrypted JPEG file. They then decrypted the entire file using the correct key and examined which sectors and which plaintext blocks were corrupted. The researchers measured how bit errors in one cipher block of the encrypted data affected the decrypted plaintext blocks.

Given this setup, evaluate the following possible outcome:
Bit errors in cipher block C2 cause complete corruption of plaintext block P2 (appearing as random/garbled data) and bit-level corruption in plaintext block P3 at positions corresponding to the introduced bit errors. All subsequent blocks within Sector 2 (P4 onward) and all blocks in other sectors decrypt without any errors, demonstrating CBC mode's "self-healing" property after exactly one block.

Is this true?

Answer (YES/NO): NO